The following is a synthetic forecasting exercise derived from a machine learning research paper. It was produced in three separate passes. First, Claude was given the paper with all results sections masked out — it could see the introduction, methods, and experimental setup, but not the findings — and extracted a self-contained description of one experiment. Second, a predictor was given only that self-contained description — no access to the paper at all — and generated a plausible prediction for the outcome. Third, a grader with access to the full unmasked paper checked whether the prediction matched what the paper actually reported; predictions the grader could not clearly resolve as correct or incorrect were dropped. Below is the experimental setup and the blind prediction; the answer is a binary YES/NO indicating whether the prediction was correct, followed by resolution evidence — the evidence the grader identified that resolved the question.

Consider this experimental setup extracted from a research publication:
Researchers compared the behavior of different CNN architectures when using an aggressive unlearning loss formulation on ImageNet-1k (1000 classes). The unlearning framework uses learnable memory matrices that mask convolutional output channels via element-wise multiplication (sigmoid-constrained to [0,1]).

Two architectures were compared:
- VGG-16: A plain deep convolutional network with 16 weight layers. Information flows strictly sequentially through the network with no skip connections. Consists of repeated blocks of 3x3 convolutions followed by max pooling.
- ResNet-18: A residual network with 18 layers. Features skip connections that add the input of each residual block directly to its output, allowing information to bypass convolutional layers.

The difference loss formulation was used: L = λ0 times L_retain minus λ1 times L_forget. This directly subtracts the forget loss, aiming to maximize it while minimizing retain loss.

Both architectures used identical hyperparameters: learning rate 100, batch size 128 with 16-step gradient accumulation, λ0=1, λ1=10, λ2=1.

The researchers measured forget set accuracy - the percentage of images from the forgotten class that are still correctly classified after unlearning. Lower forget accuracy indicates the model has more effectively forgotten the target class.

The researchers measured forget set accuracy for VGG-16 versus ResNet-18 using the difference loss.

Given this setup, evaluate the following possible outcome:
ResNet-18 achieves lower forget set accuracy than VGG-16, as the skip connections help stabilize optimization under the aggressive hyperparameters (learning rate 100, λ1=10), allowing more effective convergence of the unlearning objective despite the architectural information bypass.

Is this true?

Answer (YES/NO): NO